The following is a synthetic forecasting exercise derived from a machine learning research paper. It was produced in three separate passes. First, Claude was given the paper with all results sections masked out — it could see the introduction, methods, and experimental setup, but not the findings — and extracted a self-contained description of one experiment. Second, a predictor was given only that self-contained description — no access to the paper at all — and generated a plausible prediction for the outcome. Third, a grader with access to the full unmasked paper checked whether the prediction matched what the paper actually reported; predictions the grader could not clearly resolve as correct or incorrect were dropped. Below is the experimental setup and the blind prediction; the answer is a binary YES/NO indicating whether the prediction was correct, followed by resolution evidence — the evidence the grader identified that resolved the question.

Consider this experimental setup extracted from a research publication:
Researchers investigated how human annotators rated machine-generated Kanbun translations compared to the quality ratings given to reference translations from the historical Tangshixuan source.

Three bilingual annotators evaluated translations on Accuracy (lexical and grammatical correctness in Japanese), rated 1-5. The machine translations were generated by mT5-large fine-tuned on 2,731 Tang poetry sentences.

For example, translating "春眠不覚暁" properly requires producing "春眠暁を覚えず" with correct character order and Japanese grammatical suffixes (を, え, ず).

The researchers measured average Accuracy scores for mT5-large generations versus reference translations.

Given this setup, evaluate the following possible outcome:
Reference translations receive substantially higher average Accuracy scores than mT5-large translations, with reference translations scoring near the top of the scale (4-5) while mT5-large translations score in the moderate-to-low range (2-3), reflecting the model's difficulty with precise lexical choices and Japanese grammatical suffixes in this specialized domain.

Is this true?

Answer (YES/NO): NO